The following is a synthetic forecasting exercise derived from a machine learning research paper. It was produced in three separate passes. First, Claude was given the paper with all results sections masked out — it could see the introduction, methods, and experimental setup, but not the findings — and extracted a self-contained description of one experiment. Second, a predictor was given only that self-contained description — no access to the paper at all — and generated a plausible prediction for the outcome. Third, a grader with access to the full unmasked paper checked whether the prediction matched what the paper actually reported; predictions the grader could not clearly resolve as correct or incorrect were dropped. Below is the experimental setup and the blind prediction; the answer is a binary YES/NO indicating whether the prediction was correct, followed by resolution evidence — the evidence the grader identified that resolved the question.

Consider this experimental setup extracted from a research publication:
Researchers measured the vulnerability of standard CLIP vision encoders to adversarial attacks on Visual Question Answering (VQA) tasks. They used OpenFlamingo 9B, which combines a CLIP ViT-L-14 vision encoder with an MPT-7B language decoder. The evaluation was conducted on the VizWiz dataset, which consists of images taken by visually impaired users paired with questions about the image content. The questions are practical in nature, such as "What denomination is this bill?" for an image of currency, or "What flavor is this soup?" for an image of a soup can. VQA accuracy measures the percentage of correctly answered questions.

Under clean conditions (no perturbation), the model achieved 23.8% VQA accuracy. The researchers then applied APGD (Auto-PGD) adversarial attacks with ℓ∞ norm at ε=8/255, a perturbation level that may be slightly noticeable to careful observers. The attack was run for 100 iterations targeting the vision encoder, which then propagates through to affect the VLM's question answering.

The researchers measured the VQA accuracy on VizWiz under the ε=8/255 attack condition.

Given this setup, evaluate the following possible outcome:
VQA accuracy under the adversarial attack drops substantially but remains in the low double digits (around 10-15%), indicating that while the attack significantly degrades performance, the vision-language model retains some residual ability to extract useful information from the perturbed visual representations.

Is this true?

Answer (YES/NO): NO